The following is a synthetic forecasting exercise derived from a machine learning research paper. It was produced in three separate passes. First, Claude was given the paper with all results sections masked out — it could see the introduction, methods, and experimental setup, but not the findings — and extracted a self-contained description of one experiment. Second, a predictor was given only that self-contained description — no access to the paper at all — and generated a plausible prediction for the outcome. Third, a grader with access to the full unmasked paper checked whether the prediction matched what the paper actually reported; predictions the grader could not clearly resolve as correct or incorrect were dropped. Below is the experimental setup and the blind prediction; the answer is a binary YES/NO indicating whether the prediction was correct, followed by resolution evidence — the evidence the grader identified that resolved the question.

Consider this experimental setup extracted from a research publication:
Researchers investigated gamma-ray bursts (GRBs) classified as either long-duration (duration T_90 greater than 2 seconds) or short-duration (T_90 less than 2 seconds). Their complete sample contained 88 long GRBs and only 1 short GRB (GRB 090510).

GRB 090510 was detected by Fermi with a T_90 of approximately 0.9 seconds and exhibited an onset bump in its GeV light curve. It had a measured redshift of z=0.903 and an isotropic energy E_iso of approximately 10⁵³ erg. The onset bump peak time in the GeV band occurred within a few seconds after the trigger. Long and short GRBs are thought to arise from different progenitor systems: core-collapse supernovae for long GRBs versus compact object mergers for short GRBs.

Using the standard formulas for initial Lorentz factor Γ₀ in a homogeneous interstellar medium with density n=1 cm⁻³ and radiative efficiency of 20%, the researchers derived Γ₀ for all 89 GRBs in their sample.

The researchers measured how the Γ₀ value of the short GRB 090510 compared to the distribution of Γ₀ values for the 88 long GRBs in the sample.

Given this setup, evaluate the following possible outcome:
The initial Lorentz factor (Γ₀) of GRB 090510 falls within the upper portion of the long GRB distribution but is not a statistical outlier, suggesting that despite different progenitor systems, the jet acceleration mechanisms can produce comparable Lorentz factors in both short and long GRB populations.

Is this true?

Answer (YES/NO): NO